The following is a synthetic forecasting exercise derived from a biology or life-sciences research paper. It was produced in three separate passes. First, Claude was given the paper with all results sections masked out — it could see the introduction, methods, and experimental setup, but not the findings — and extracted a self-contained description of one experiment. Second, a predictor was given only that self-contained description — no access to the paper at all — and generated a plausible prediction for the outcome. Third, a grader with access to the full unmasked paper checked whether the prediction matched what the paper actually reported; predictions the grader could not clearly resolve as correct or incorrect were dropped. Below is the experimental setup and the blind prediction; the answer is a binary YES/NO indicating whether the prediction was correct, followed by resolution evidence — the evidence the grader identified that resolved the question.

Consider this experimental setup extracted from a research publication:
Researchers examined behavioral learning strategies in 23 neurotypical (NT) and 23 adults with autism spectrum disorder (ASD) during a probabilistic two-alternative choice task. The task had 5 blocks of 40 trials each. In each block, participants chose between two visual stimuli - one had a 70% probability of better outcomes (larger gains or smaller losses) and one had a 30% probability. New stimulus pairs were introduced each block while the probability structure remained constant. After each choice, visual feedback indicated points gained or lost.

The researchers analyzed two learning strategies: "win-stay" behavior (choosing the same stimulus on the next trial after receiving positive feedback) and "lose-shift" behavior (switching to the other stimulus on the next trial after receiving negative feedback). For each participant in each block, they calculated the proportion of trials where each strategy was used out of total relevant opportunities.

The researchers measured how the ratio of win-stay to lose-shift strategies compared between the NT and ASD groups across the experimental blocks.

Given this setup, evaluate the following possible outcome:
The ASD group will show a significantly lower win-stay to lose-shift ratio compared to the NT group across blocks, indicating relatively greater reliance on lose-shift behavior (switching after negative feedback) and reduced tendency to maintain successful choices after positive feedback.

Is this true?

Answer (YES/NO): NO